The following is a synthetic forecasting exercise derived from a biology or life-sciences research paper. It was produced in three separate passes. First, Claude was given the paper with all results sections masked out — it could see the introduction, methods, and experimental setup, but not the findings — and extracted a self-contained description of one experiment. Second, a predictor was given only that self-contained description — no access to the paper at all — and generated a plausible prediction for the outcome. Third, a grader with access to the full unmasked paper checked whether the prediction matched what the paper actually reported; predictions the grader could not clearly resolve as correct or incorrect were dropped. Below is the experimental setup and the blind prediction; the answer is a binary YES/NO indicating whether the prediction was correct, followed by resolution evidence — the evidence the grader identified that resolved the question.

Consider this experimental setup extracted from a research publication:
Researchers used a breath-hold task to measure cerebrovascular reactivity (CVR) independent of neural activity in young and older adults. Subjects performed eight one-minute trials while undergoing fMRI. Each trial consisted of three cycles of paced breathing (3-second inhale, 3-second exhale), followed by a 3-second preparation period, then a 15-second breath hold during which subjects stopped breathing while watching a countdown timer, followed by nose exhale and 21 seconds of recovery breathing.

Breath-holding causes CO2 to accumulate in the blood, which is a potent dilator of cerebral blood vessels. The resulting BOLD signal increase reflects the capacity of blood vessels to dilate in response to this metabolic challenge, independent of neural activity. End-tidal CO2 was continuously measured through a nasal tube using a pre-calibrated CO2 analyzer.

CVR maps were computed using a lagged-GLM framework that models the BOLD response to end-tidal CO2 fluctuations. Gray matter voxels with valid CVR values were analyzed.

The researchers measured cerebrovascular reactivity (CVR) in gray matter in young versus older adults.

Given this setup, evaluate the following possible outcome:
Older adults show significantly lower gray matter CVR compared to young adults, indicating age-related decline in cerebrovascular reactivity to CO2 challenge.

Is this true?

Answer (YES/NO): YES